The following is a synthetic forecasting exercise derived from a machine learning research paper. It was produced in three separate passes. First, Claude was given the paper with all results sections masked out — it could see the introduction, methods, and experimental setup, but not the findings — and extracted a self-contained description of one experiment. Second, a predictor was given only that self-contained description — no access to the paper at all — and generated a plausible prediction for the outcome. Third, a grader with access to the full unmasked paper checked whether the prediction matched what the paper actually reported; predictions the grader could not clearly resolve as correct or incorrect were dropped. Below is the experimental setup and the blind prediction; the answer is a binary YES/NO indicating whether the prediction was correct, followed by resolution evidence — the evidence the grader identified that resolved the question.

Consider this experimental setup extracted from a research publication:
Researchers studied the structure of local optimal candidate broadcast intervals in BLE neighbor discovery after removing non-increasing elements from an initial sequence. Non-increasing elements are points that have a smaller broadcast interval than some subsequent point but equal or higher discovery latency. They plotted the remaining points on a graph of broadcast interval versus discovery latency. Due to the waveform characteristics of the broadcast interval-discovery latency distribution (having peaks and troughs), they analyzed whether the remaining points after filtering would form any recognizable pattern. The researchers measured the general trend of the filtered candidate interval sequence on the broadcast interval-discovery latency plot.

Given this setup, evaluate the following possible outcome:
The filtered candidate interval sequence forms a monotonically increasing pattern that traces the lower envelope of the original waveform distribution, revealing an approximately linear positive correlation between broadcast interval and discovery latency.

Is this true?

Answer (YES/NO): YES